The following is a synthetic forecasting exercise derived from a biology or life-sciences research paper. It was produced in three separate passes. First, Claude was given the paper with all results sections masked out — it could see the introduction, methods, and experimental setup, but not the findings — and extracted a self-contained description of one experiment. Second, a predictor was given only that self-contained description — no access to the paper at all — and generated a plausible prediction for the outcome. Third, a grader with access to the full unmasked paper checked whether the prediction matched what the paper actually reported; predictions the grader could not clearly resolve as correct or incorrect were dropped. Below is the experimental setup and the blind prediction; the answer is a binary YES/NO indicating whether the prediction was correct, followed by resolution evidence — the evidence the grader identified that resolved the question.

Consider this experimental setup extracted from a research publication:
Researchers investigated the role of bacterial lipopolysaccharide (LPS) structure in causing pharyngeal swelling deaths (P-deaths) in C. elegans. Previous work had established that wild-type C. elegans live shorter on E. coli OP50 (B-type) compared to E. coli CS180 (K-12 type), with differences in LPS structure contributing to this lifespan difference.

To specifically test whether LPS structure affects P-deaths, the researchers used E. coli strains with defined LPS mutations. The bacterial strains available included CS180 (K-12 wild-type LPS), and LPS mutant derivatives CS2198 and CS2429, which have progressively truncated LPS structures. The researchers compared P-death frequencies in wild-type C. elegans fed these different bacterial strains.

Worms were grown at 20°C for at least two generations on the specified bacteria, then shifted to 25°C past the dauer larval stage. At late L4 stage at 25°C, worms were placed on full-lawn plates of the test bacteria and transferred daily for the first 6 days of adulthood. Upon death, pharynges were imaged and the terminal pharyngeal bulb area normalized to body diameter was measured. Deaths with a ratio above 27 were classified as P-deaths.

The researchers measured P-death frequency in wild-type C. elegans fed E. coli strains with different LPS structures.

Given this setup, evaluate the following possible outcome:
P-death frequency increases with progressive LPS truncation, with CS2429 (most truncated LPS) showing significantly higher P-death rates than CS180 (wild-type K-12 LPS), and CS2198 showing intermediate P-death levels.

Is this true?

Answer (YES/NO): NO